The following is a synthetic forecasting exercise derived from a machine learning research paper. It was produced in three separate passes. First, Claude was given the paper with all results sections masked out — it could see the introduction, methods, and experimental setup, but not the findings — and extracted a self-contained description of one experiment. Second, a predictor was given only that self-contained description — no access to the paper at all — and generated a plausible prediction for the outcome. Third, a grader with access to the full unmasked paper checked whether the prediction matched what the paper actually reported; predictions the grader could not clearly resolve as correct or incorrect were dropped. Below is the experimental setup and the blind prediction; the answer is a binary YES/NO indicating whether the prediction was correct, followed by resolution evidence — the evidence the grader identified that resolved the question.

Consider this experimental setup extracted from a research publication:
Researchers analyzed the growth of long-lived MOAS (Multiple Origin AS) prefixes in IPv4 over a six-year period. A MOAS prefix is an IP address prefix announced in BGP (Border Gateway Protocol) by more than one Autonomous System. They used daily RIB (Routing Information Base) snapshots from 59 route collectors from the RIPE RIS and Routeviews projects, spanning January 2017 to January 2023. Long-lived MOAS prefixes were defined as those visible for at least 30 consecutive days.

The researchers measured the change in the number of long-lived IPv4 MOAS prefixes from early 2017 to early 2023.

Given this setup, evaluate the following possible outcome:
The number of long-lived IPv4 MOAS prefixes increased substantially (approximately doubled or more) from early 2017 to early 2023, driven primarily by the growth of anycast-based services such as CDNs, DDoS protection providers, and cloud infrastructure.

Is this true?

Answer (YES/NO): NO